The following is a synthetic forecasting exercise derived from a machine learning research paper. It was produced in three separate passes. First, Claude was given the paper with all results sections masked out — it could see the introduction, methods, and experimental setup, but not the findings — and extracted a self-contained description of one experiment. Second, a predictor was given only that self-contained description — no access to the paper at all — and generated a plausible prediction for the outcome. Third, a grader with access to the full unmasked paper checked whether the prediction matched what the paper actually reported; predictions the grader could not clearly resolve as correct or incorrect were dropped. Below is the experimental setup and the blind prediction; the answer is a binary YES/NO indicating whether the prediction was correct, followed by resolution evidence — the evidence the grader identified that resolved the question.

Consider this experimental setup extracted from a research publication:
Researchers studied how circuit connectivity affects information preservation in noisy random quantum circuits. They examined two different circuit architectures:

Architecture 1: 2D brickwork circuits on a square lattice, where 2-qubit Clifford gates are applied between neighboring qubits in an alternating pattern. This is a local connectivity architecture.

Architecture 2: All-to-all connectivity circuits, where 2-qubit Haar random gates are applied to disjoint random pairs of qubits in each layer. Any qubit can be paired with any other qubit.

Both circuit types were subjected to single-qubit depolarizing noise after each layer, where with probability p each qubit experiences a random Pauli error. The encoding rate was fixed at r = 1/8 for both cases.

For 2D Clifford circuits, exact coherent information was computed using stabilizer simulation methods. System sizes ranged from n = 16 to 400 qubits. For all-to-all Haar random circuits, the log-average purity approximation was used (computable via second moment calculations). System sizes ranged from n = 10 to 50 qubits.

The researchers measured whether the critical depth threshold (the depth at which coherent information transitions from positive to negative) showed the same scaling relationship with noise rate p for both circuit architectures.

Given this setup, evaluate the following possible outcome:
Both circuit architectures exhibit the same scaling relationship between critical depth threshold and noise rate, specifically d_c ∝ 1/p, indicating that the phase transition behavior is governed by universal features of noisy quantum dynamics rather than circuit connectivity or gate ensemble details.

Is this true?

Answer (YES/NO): NO